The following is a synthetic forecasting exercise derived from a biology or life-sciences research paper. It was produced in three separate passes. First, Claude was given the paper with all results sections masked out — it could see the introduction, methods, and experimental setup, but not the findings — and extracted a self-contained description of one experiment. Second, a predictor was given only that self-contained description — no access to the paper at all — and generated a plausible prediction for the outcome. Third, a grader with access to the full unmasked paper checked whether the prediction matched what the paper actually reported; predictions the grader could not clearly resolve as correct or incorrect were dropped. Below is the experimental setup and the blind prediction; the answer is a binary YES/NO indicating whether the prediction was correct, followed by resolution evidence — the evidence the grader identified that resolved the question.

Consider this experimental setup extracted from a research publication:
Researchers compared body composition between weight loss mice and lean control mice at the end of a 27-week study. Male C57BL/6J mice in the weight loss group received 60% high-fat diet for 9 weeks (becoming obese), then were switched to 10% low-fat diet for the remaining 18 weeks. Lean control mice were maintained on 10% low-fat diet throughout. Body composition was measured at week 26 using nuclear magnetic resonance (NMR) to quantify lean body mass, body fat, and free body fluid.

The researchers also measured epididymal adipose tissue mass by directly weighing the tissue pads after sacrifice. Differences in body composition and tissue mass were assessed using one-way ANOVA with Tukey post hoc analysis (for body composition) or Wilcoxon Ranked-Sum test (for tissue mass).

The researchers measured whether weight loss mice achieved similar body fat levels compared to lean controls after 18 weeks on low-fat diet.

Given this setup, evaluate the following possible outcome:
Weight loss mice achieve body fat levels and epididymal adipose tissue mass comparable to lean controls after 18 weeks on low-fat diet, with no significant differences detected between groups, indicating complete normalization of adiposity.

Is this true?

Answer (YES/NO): NO